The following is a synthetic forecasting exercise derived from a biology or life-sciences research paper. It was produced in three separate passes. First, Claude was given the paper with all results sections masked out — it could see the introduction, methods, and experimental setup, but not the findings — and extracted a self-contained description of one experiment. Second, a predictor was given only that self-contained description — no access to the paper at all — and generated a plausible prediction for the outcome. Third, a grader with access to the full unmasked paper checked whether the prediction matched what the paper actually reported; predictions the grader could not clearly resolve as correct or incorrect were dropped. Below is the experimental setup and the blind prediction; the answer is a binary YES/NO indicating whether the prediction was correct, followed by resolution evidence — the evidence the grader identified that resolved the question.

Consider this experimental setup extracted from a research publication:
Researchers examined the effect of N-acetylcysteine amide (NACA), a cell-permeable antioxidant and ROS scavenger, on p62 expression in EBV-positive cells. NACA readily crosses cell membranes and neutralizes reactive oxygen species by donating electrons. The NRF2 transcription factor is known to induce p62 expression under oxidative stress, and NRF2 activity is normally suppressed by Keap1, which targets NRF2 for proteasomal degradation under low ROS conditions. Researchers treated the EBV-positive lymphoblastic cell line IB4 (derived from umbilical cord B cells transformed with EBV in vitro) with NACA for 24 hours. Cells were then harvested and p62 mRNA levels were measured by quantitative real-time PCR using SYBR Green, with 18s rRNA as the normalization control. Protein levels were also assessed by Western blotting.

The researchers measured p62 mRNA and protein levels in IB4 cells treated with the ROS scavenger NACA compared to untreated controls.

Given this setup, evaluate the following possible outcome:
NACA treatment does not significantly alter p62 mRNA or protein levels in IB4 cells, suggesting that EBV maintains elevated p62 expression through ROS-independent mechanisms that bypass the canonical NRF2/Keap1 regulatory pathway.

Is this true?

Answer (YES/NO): NO